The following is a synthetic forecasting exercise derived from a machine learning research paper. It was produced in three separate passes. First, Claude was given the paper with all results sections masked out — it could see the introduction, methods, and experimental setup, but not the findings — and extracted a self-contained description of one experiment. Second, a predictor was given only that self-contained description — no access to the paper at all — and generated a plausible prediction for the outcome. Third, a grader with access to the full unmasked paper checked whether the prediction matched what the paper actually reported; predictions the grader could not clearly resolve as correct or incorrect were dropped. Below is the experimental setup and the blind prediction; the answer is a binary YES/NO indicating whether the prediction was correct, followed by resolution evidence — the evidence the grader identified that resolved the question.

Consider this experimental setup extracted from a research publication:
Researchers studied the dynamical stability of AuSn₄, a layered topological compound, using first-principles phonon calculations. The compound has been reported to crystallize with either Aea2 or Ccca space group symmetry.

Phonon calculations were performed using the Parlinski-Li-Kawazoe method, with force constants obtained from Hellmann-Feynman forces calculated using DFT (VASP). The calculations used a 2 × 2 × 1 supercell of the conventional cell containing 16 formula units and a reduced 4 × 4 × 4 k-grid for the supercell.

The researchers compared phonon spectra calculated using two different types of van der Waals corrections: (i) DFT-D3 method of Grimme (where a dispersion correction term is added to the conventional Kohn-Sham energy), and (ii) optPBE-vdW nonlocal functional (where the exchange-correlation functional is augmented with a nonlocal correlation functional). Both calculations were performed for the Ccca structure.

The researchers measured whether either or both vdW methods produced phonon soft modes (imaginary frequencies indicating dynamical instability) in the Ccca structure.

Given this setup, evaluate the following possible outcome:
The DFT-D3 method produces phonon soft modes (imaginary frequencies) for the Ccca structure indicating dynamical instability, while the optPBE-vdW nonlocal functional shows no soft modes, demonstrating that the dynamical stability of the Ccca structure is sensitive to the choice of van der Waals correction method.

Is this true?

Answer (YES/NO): YES